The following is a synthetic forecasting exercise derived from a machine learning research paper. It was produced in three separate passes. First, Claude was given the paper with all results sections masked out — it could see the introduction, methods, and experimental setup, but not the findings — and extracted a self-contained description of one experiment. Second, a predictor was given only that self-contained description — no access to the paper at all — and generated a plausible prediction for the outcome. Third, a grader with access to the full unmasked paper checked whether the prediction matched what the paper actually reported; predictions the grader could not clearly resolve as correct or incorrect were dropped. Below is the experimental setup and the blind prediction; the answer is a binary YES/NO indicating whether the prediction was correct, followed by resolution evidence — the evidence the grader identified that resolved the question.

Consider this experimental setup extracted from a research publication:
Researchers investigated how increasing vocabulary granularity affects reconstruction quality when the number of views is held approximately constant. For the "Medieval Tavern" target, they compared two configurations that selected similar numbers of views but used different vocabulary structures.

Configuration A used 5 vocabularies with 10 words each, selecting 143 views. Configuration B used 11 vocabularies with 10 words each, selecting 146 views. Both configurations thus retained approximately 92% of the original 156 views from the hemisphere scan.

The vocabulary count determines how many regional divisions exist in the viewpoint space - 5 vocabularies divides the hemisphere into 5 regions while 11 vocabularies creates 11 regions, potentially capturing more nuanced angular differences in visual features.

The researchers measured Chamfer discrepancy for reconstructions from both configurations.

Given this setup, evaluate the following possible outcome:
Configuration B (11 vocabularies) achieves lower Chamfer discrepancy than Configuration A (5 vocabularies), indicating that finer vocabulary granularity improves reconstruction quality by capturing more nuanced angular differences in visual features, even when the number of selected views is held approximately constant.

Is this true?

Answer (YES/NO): YES